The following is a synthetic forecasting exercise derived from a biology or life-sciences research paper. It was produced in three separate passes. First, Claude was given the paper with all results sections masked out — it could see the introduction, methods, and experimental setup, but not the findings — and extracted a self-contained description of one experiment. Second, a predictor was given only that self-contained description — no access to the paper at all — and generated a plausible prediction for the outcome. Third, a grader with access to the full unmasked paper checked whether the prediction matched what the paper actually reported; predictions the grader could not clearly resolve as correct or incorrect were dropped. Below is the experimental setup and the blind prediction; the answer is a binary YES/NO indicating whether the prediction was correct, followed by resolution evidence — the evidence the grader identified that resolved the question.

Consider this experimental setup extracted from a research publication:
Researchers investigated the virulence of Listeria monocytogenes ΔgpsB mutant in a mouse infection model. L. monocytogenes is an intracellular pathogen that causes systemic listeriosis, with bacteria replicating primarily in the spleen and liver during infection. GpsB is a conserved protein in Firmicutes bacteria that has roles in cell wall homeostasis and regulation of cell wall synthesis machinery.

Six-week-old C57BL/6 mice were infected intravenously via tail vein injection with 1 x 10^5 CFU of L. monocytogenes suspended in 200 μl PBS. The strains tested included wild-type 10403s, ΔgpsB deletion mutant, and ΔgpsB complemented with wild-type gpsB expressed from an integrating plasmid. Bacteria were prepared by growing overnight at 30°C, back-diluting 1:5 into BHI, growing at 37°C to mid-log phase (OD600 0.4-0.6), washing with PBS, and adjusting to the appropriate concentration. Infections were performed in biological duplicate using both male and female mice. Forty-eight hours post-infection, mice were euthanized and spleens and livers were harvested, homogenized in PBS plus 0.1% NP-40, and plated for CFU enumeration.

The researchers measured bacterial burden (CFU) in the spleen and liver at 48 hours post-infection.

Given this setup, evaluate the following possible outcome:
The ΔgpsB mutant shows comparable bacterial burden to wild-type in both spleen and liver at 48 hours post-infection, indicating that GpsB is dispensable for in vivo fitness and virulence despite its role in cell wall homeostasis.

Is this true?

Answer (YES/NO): NO